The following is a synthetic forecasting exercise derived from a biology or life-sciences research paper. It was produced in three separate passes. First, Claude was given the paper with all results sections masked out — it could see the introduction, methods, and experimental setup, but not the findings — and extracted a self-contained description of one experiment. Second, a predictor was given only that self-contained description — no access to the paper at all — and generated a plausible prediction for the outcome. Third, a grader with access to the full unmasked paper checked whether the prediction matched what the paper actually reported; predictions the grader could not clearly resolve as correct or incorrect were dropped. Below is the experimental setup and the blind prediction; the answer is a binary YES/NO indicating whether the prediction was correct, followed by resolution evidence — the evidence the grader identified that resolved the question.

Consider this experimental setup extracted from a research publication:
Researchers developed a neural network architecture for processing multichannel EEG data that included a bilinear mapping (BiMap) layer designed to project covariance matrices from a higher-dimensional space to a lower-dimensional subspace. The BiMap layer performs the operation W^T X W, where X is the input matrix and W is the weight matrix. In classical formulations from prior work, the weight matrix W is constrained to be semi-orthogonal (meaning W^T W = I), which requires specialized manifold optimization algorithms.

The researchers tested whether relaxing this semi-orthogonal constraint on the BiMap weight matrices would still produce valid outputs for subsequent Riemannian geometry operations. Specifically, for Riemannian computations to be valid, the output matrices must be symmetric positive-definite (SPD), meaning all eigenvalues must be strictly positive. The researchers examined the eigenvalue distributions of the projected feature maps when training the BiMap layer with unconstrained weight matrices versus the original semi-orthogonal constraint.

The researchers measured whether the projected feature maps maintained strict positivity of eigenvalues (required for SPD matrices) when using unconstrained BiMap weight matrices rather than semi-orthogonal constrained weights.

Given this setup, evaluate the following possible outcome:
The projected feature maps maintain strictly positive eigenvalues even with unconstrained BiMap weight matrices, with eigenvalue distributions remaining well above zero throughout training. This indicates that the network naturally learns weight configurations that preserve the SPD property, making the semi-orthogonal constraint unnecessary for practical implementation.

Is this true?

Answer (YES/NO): YES